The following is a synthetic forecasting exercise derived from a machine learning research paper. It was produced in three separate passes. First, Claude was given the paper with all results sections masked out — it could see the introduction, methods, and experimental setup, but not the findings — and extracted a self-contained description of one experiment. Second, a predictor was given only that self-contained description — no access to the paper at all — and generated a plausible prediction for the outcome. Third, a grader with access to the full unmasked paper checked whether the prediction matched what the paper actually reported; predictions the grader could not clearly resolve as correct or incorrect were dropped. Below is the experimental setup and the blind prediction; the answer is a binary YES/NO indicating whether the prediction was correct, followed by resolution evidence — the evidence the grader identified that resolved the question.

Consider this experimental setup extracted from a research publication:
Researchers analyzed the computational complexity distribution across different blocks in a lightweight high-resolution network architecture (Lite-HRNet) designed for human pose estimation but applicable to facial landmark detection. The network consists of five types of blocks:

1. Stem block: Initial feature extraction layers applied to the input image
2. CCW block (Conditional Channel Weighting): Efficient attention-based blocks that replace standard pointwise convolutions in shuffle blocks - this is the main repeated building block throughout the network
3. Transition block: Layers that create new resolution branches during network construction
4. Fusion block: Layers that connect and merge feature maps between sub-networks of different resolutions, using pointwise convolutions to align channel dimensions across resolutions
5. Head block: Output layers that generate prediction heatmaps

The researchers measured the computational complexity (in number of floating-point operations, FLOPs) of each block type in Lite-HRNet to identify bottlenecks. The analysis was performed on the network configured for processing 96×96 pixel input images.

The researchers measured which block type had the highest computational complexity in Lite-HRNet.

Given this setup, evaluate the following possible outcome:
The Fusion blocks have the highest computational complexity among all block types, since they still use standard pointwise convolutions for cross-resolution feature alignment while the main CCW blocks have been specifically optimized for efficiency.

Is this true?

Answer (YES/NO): YES